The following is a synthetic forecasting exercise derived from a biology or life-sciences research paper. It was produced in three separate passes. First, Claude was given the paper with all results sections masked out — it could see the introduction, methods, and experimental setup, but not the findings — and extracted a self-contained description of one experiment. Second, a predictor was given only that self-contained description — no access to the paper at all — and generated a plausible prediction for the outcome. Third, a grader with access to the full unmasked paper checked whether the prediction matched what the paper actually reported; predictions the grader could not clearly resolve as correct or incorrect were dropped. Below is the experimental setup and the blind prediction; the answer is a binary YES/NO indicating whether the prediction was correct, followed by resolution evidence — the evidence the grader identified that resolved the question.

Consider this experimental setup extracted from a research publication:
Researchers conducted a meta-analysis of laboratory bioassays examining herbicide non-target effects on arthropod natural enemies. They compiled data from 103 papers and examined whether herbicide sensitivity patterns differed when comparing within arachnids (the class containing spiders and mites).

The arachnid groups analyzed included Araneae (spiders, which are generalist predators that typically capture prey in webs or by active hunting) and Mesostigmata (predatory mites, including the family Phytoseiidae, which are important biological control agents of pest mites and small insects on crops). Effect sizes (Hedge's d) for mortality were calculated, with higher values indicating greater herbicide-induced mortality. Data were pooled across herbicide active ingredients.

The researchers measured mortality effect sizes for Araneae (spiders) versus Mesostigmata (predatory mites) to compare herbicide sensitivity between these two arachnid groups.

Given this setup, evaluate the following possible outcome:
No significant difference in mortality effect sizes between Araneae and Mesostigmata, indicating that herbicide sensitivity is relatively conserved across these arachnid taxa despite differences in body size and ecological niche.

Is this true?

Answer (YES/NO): NO